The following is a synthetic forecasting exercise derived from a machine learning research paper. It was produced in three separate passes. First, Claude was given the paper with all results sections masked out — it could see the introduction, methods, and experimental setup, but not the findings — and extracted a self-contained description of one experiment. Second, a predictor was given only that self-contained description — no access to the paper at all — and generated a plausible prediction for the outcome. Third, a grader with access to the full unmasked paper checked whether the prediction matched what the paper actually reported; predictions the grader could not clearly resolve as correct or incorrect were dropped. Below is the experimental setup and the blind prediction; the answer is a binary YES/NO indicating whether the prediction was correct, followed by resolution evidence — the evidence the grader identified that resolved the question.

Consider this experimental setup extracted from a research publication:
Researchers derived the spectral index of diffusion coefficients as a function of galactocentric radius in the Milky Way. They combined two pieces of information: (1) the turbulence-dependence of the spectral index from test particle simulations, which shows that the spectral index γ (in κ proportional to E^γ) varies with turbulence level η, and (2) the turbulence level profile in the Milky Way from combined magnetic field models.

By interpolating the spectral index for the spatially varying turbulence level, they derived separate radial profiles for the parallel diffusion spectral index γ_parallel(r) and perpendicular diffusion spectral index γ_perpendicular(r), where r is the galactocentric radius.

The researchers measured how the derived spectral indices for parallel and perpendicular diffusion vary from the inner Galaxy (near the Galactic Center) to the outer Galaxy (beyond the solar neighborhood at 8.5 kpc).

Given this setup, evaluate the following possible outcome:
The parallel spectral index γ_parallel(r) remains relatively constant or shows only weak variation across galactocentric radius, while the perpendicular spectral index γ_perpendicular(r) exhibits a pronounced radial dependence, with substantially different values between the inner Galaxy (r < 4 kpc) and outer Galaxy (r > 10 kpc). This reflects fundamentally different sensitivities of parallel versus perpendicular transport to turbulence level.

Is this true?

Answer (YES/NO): NO